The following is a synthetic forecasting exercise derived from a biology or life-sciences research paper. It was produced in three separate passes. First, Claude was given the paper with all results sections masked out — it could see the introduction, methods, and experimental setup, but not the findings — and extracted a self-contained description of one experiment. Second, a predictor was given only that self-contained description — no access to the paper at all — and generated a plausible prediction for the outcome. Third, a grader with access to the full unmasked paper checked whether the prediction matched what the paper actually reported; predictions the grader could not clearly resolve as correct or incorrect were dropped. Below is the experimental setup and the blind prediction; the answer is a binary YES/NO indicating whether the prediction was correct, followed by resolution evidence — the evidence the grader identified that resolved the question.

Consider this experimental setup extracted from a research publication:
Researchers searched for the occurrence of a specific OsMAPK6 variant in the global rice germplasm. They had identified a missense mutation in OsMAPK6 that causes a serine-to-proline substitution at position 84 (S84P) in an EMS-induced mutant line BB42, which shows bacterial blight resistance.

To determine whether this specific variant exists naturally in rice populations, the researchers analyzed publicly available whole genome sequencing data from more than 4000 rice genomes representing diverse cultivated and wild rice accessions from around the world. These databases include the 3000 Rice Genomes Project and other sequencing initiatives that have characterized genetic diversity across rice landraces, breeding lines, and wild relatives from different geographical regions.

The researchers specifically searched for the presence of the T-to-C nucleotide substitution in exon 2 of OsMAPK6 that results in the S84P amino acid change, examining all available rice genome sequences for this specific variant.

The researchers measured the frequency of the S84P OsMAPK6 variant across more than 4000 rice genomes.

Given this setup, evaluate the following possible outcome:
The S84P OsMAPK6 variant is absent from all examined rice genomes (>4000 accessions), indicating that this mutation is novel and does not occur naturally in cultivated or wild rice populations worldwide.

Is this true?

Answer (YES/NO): YES